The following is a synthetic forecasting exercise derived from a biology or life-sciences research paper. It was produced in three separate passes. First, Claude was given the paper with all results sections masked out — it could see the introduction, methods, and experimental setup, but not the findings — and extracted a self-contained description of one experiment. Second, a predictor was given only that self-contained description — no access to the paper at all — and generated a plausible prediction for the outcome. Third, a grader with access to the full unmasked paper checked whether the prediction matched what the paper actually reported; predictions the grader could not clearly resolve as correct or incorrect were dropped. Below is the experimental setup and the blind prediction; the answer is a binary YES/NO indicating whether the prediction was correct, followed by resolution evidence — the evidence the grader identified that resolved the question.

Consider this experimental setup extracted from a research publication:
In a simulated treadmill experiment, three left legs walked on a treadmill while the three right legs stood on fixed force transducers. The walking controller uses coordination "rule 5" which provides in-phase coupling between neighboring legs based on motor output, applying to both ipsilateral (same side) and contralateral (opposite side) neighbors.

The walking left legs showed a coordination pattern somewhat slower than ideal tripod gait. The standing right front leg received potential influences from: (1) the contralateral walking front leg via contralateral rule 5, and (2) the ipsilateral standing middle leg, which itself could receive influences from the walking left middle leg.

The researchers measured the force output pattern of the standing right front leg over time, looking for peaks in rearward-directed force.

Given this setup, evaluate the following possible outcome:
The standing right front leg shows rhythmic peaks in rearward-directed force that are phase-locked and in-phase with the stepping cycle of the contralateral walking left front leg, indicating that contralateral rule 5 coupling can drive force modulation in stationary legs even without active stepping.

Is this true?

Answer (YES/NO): NO